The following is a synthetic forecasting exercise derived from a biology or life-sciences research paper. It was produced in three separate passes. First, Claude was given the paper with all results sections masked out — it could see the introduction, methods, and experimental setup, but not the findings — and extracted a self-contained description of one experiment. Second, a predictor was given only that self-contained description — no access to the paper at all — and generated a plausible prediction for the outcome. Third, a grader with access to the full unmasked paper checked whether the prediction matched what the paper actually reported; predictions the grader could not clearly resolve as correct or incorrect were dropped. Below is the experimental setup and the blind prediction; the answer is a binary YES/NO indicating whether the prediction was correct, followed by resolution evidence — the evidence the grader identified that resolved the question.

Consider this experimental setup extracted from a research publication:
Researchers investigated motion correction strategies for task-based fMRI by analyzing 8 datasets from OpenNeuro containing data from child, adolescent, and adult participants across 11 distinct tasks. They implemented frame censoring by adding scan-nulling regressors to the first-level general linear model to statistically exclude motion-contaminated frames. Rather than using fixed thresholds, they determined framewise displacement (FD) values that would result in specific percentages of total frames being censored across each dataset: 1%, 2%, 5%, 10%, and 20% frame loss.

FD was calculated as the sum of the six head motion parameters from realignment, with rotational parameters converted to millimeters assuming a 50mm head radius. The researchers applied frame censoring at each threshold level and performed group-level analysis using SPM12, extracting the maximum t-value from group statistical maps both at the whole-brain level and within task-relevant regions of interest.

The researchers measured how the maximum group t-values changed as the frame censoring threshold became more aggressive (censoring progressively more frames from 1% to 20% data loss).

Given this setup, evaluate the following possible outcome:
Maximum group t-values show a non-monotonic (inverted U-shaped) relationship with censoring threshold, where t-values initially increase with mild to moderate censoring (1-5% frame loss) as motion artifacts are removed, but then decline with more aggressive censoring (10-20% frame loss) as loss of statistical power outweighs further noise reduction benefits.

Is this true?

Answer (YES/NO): YES